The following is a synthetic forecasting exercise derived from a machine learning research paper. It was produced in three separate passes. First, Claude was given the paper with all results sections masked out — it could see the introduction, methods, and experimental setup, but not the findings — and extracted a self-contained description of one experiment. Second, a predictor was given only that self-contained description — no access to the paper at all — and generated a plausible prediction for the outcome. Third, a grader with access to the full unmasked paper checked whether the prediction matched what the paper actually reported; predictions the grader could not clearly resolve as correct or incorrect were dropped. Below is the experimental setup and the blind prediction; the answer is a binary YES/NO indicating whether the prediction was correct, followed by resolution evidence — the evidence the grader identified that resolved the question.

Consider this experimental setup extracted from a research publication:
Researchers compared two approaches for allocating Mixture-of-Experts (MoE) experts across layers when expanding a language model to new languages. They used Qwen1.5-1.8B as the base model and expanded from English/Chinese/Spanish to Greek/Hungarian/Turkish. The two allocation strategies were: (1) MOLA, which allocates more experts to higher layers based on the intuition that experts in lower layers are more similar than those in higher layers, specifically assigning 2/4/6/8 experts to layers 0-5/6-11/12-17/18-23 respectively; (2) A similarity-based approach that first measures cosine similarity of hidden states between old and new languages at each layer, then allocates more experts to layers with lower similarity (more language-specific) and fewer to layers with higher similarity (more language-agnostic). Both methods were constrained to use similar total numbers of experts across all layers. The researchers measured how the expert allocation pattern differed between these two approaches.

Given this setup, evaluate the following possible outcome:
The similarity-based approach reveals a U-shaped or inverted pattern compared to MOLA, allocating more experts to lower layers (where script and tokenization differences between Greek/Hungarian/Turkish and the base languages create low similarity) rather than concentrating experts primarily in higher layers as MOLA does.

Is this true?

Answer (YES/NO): YES